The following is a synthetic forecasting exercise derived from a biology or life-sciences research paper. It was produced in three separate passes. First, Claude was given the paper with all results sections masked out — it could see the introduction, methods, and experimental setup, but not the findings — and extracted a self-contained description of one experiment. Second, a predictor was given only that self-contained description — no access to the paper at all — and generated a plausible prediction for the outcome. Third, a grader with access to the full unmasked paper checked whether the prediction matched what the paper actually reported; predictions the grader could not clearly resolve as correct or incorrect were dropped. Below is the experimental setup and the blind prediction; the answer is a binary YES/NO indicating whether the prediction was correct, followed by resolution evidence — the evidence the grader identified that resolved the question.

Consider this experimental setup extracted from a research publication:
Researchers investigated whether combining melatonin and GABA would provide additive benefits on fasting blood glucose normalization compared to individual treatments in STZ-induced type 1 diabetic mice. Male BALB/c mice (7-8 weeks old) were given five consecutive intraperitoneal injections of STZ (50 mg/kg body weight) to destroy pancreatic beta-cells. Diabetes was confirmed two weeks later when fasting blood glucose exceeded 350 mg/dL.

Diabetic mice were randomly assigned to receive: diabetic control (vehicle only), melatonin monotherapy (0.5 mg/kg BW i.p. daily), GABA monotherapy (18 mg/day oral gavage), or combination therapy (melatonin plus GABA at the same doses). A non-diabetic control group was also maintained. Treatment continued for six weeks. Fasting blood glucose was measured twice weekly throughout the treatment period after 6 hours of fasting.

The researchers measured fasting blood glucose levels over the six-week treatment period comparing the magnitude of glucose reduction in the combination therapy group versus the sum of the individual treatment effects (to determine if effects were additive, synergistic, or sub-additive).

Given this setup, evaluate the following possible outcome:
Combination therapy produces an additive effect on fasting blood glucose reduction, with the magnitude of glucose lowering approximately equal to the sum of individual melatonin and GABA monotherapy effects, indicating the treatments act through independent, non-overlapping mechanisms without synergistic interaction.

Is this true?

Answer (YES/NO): NO